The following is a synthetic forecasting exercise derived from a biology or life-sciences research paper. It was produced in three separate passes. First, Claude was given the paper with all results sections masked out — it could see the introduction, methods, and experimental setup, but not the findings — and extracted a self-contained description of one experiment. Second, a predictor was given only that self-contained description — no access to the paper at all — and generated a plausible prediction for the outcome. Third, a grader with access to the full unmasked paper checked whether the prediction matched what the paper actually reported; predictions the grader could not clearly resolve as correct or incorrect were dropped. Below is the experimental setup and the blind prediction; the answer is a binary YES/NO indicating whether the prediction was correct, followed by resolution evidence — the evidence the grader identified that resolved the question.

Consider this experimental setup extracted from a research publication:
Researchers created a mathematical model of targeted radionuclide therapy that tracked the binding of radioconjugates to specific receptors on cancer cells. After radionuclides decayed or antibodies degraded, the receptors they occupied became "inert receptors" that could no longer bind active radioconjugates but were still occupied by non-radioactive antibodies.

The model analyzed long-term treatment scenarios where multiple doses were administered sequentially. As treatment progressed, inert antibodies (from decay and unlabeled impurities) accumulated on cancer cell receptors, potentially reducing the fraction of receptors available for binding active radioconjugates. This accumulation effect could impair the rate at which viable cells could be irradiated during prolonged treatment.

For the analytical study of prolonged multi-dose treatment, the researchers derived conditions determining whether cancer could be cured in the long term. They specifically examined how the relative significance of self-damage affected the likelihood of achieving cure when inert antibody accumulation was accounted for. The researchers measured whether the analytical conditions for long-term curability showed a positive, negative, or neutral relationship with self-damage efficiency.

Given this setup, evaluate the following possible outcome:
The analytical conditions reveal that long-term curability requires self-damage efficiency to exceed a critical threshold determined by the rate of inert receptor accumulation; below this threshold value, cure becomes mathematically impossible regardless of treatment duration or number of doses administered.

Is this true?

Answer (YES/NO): NO